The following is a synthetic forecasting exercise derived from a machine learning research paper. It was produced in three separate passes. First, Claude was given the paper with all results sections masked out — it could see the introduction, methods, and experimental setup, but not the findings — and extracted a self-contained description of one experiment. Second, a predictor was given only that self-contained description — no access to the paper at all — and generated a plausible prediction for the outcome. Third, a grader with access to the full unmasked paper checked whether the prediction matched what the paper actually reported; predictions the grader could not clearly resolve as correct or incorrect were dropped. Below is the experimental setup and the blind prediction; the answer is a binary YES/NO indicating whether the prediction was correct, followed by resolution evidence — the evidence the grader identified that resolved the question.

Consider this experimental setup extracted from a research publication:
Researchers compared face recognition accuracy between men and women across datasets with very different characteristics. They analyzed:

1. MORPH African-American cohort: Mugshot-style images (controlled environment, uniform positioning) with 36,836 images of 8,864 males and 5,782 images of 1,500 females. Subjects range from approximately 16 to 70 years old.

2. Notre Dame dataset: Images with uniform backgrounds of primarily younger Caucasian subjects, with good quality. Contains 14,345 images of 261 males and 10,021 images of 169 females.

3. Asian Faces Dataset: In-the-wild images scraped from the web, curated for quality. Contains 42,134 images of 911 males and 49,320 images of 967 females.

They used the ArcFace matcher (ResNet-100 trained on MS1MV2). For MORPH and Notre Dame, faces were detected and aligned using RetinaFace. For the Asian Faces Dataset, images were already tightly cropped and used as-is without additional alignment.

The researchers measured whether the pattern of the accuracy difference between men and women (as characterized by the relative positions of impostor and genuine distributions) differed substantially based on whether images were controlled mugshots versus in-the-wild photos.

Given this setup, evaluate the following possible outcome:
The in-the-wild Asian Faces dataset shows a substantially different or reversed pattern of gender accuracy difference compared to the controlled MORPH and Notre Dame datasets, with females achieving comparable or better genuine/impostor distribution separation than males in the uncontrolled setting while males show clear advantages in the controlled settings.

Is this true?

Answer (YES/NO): NO